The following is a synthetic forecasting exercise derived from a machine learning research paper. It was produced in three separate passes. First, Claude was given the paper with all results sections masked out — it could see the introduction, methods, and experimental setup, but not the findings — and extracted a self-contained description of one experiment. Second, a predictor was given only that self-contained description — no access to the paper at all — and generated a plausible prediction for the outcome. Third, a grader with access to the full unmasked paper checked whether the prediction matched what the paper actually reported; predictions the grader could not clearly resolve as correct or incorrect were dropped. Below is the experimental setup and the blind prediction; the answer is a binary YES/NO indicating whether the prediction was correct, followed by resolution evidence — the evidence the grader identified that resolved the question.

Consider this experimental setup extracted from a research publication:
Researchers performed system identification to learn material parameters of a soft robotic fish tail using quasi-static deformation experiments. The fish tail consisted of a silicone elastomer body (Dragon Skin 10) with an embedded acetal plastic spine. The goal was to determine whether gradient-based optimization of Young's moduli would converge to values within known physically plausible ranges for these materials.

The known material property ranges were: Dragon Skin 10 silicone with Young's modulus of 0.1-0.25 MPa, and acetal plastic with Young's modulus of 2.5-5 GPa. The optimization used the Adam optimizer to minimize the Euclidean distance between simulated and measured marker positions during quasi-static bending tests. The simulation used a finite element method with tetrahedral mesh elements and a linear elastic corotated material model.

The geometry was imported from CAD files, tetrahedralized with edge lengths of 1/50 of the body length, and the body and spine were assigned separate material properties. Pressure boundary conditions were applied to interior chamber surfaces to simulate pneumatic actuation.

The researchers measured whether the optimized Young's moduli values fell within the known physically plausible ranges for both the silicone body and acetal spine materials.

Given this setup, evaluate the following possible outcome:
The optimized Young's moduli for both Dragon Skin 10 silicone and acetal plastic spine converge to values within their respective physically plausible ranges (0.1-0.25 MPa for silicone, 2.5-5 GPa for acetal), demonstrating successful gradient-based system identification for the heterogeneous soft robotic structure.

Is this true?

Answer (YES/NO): YES